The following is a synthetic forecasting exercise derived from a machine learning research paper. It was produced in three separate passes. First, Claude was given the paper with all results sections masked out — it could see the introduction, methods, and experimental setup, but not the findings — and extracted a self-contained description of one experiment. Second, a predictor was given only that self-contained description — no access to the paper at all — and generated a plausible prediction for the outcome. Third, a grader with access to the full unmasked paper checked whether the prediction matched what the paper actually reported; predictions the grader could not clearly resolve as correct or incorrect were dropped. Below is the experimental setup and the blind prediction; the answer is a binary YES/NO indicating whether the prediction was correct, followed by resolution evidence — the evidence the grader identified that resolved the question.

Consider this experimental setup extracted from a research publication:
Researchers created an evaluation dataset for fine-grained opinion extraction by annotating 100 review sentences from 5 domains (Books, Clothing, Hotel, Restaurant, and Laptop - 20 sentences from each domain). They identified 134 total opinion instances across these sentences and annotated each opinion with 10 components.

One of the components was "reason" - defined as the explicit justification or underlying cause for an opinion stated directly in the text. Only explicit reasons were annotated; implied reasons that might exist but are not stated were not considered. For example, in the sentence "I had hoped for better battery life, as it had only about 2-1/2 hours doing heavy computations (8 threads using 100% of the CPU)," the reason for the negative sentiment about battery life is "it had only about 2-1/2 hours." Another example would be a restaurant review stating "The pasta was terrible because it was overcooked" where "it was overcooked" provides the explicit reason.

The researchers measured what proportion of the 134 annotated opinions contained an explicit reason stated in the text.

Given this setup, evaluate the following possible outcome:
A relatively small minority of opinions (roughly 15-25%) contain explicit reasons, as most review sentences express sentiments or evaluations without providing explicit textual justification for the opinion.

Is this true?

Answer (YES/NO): NO